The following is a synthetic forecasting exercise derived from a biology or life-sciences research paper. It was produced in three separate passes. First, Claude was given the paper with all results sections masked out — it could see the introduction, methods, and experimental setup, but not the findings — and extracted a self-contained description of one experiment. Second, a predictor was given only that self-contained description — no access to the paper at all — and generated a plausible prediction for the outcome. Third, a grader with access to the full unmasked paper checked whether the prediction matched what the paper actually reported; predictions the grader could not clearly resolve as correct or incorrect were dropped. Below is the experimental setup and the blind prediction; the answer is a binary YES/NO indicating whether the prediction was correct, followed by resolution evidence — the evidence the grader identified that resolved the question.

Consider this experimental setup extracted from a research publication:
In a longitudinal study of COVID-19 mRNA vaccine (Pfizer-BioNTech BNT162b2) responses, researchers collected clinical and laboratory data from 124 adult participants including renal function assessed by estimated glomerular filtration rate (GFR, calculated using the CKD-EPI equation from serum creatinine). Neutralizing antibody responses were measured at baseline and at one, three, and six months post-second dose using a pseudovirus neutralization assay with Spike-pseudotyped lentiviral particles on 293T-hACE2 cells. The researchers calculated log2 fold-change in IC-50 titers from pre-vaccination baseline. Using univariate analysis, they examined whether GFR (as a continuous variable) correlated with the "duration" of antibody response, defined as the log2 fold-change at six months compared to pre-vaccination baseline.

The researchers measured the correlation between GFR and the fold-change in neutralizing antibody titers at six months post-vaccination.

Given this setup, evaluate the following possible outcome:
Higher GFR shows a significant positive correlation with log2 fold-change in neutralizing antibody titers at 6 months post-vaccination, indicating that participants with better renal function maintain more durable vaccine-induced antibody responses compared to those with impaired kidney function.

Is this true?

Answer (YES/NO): NO